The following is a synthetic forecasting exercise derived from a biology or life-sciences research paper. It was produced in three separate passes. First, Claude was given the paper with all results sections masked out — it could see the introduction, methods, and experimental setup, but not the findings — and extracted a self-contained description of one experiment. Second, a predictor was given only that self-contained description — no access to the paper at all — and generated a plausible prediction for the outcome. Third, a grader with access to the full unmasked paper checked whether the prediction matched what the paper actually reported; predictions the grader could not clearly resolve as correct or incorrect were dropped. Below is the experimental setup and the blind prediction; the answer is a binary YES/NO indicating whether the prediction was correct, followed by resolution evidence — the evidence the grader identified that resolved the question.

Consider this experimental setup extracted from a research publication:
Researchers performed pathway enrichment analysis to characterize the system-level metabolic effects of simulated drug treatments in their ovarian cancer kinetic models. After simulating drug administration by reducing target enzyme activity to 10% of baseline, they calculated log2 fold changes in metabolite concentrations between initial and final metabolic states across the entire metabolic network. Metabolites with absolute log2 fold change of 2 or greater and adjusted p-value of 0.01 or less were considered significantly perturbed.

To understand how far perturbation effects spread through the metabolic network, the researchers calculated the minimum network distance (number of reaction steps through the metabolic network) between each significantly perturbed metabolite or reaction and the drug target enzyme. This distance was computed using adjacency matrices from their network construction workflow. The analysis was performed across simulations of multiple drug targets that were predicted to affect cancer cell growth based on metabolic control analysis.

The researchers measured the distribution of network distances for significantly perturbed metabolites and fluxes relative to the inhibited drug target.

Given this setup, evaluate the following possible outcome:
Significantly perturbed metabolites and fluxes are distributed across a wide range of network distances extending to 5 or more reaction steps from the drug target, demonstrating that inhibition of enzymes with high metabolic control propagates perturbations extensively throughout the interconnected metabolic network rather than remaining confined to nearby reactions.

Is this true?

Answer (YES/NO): YES